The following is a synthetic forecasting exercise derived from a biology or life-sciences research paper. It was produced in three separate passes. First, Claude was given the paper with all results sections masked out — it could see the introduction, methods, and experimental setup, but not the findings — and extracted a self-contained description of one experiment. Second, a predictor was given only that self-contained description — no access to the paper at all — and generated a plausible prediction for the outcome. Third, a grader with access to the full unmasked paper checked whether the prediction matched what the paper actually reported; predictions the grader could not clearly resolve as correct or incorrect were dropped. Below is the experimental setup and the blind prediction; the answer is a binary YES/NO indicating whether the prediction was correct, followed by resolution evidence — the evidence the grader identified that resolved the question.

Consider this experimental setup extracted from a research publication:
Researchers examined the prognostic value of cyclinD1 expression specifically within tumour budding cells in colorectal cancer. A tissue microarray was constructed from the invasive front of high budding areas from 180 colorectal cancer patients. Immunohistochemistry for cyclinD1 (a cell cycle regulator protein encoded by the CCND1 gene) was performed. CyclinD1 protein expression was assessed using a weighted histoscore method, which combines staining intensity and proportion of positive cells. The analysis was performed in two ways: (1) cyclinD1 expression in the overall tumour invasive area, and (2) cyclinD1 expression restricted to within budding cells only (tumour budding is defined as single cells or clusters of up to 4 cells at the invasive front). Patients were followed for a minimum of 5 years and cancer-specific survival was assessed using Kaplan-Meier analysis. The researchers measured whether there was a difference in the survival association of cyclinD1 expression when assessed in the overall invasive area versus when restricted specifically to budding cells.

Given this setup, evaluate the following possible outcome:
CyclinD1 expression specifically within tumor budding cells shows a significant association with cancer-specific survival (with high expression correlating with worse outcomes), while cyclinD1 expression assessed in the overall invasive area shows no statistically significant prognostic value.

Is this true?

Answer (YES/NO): NO